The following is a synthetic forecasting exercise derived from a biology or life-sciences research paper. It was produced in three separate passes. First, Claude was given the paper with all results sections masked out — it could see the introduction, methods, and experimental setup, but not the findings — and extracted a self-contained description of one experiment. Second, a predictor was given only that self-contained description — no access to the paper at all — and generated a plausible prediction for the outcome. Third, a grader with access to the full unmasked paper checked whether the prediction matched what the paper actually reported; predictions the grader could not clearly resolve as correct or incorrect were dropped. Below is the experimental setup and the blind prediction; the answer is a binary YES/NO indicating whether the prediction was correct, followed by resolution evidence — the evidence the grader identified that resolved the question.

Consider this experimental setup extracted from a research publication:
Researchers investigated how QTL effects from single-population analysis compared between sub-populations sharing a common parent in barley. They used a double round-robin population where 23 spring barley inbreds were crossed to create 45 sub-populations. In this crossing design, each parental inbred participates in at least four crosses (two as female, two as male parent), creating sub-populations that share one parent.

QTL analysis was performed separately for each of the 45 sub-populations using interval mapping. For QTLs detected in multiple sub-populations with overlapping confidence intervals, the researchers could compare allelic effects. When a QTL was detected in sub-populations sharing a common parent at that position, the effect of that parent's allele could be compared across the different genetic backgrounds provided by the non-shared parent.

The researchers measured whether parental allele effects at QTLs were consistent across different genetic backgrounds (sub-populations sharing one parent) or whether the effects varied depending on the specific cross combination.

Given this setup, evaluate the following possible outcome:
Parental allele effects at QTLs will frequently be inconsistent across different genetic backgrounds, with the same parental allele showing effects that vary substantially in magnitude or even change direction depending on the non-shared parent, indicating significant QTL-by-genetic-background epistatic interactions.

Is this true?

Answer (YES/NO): NO